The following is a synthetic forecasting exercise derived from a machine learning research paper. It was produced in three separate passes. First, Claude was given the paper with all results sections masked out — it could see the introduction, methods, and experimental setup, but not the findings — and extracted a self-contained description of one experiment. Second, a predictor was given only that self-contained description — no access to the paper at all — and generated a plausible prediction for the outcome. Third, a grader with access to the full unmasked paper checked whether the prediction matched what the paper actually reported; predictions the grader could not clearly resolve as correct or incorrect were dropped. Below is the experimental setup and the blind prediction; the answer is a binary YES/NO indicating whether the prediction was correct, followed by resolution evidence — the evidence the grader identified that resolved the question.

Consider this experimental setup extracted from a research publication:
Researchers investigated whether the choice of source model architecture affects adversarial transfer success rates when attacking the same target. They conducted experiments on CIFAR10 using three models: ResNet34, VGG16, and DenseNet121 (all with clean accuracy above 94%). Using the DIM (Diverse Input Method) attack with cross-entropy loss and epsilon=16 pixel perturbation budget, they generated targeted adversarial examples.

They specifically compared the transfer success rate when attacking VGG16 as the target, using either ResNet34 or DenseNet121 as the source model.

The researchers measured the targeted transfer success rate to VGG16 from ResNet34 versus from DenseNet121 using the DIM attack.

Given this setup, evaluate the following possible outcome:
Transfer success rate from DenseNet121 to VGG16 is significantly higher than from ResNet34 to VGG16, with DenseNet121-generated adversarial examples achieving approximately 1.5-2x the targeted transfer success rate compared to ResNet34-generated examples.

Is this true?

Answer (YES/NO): NO